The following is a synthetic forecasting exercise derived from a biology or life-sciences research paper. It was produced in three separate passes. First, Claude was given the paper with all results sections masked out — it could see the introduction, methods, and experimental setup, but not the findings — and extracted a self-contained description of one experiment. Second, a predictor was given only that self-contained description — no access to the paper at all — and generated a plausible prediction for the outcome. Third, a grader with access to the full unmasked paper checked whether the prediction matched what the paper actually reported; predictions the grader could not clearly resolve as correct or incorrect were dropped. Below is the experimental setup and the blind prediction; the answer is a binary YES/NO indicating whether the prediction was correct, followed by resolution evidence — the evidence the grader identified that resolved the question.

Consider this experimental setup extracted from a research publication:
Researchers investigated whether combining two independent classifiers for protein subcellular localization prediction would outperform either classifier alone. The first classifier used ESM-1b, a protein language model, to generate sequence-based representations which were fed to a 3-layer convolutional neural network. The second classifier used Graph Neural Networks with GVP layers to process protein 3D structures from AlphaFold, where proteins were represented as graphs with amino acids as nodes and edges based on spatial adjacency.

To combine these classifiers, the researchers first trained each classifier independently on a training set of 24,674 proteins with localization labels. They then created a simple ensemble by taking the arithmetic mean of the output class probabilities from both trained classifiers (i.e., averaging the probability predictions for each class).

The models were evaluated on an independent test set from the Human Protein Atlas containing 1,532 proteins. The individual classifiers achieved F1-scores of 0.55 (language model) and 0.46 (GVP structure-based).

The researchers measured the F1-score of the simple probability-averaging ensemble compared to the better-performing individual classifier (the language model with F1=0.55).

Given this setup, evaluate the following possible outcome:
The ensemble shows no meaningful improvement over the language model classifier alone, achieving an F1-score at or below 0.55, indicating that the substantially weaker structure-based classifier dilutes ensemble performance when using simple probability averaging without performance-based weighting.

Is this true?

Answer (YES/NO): NO